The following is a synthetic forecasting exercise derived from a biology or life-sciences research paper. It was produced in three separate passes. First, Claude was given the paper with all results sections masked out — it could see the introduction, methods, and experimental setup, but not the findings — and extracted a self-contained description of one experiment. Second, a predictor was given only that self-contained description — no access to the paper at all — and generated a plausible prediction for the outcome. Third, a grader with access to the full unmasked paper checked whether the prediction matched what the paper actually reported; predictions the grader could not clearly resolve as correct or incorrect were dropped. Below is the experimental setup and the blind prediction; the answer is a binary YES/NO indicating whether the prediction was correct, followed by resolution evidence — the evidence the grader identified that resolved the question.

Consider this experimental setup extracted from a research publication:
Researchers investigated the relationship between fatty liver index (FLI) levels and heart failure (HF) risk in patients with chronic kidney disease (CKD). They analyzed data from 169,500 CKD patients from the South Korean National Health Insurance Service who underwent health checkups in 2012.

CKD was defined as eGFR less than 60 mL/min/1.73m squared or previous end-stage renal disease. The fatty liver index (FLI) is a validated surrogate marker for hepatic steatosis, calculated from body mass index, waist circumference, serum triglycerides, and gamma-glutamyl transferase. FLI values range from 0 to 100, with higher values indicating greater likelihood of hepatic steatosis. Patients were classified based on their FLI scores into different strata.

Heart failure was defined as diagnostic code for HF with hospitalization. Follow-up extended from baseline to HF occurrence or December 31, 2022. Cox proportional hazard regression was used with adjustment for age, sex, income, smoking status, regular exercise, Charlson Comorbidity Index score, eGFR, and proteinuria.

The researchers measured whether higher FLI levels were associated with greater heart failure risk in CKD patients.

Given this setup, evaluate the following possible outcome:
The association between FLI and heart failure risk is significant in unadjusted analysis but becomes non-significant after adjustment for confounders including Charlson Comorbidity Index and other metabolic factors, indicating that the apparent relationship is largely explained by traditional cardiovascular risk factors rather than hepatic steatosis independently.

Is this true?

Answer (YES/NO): NO